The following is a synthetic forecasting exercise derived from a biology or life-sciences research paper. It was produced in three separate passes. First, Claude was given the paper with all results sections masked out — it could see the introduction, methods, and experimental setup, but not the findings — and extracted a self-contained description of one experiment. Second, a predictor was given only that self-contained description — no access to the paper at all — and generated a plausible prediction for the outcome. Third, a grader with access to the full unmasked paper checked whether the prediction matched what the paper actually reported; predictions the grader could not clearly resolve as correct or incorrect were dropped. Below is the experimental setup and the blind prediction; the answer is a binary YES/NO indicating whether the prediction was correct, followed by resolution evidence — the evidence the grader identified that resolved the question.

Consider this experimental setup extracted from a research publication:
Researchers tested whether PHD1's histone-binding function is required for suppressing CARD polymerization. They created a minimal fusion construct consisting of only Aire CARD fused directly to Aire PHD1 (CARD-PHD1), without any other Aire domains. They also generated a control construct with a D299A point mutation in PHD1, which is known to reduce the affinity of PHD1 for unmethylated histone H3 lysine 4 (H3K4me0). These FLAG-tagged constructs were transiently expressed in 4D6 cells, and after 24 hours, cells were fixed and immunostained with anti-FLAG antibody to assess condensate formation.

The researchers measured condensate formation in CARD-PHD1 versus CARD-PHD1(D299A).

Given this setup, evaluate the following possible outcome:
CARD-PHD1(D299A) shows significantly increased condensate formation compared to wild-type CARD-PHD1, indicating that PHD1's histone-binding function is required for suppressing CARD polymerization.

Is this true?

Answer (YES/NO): YES